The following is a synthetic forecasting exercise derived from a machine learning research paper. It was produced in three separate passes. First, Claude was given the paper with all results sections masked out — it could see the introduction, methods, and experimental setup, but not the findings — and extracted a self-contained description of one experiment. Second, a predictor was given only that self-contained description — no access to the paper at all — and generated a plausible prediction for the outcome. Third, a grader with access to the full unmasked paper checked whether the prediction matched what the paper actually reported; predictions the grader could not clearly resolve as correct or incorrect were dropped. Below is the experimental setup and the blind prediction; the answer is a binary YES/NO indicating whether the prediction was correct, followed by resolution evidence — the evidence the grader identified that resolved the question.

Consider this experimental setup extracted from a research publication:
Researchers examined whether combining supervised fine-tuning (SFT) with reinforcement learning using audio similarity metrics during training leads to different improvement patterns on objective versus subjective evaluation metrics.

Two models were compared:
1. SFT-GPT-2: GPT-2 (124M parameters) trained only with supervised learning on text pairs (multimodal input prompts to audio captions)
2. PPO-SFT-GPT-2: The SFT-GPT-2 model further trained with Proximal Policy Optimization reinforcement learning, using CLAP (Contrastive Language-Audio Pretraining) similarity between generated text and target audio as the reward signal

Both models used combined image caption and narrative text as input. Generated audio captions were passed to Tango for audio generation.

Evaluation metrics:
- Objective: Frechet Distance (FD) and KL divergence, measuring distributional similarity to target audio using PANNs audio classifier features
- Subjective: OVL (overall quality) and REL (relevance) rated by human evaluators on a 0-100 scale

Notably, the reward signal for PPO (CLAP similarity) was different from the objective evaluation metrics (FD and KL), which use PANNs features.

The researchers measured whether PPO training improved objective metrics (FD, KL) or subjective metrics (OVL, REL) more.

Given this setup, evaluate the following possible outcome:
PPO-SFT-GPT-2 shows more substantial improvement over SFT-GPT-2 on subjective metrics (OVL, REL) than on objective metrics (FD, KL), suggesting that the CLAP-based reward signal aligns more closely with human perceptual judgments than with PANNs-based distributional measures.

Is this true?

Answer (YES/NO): YES